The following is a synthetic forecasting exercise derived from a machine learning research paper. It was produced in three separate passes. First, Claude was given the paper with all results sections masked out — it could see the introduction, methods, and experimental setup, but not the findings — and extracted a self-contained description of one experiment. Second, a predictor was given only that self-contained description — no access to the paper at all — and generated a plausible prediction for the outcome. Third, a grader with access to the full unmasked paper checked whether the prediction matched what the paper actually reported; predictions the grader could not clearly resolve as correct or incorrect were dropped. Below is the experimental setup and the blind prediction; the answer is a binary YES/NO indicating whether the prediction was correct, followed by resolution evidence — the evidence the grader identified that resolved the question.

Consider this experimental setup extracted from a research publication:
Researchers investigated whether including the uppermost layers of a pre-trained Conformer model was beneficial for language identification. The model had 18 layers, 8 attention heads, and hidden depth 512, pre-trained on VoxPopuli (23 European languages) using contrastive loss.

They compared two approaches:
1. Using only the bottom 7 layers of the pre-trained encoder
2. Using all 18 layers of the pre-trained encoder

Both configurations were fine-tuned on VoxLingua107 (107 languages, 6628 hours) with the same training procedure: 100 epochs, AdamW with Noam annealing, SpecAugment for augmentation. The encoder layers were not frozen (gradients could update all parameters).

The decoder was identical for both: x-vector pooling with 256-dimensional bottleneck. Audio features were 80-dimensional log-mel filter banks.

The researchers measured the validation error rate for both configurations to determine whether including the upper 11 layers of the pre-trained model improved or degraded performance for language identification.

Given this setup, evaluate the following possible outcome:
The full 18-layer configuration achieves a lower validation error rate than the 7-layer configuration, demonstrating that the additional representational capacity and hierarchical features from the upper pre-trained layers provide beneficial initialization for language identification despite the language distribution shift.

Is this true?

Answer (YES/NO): YES